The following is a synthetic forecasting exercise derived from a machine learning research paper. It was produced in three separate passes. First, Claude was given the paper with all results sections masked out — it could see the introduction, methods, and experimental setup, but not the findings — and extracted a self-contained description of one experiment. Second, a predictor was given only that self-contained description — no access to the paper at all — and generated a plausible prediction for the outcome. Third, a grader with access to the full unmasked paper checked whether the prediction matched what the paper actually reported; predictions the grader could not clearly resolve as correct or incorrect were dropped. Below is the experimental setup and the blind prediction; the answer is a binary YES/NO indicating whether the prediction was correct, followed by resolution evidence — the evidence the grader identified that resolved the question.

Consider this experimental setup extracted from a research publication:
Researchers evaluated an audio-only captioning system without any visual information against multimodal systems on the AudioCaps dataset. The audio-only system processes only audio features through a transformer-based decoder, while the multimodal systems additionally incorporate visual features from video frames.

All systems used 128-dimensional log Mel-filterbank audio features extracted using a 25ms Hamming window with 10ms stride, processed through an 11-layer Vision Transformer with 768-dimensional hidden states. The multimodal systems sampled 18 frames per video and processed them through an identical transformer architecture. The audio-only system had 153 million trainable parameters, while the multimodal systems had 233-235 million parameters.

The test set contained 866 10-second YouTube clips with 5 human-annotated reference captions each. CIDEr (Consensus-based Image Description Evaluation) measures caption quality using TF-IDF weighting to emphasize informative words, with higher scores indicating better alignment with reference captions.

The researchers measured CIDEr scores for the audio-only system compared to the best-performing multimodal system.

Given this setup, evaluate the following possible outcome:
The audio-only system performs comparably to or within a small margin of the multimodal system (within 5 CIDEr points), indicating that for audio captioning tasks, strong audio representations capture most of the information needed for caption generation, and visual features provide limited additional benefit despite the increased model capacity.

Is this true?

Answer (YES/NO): YES